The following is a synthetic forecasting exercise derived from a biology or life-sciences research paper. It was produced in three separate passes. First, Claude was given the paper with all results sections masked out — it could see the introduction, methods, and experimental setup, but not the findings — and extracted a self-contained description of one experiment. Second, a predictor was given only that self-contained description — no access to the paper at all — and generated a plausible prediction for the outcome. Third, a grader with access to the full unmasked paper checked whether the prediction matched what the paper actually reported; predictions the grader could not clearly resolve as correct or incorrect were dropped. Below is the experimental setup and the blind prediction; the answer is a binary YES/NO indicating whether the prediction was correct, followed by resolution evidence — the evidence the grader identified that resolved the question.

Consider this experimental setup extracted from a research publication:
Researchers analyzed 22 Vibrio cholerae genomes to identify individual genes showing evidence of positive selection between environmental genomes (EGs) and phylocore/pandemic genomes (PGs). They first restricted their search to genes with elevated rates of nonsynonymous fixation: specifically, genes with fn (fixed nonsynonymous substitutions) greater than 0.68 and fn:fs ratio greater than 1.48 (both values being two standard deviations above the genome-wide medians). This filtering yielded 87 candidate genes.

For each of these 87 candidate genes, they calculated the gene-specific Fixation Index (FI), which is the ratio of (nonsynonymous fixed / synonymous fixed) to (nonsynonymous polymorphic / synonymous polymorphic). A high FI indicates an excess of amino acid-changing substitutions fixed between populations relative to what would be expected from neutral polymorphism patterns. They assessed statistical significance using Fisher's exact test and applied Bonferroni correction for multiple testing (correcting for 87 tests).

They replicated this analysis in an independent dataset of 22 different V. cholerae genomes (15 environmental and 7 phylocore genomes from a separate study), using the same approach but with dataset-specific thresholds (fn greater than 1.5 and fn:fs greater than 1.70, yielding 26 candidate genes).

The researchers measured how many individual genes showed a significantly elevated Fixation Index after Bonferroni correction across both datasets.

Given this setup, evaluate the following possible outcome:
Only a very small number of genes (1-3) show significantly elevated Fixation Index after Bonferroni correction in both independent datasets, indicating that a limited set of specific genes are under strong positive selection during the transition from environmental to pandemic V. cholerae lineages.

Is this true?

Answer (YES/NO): NO